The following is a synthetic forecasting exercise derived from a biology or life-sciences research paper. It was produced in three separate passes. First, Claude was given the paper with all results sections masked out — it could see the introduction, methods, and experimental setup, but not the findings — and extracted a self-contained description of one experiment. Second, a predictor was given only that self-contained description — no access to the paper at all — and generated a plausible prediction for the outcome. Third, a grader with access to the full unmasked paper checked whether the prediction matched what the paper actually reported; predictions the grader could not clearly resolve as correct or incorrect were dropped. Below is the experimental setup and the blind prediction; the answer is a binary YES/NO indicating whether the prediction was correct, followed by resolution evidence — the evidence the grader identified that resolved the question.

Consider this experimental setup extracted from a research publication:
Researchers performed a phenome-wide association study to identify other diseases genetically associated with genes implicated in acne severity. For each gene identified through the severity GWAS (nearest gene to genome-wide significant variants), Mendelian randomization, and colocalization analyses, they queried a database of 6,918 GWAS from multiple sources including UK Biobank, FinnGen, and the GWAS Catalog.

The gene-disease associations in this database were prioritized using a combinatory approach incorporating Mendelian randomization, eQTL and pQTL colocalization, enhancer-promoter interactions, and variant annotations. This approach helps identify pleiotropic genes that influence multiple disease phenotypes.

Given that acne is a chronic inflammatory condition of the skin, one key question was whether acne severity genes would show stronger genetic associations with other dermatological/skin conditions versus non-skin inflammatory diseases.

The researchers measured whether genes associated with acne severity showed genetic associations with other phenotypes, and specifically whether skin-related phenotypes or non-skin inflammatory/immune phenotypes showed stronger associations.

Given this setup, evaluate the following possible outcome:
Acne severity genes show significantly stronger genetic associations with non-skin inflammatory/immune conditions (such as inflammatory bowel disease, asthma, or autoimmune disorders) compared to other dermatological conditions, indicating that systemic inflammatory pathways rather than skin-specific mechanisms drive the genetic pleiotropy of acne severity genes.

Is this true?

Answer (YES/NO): NO